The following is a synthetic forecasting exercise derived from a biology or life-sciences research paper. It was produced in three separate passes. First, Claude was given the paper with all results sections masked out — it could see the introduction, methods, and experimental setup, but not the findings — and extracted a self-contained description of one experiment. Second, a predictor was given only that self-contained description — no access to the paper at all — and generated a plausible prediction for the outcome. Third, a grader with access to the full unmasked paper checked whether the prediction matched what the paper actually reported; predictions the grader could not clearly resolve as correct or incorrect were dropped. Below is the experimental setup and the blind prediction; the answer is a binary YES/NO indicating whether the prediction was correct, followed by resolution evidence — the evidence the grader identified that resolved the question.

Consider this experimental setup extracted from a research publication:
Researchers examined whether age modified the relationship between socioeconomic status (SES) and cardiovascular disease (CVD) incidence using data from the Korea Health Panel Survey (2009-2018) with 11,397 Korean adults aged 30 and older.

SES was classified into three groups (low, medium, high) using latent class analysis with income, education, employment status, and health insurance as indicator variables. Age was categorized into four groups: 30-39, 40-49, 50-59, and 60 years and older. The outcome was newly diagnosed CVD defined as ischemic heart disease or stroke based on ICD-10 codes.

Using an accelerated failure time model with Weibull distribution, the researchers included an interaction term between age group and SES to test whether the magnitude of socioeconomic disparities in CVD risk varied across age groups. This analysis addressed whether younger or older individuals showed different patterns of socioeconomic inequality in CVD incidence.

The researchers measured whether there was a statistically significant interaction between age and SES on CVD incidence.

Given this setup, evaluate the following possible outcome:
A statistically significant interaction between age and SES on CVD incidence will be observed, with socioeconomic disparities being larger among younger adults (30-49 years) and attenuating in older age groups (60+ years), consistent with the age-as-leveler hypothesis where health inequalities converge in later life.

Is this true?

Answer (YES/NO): NO